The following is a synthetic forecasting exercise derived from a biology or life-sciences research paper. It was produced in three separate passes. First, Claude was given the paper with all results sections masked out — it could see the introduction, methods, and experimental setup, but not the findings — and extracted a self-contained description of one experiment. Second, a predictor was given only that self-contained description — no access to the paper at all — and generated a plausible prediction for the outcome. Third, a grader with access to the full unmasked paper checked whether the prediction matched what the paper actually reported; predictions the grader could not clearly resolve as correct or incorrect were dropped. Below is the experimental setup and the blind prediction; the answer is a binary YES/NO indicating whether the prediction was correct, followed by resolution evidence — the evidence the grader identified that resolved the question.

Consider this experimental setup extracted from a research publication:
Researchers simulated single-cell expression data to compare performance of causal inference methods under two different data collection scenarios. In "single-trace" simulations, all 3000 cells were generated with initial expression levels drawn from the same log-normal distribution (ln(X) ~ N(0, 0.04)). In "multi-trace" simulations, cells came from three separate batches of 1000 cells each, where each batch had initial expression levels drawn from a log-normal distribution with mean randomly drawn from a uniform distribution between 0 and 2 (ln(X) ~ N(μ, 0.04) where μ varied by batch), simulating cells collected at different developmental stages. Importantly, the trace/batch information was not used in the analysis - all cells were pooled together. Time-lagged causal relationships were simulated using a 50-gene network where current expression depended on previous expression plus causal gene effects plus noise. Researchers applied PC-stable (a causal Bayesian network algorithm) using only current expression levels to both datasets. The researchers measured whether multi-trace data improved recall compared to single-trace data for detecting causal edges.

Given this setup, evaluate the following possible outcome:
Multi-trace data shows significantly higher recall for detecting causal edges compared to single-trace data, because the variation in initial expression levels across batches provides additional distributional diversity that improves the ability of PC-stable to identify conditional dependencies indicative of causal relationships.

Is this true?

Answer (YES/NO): NO